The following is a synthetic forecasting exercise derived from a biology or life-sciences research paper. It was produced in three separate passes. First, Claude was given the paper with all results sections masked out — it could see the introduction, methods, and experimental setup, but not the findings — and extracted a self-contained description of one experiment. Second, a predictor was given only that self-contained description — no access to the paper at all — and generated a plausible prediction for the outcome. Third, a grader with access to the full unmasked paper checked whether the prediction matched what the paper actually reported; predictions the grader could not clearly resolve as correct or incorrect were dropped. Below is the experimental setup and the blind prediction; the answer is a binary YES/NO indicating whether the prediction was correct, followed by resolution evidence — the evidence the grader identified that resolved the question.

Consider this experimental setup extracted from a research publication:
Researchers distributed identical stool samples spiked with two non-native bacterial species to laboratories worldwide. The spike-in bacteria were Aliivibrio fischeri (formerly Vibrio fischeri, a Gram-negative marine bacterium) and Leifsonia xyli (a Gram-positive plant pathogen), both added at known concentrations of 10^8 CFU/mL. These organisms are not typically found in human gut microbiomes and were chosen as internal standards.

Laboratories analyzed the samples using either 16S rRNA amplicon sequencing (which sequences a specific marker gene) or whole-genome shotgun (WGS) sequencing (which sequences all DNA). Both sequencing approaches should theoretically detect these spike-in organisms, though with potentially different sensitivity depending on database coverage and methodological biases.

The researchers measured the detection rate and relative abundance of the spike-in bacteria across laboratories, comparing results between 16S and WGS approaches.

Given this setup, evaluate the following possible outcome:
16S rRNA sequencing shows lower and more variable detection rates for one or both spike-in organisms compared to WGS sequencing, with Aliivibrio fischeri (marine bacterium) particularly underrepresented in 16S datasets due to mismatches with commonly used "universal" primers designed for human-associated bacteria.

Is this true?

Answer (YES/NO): NO